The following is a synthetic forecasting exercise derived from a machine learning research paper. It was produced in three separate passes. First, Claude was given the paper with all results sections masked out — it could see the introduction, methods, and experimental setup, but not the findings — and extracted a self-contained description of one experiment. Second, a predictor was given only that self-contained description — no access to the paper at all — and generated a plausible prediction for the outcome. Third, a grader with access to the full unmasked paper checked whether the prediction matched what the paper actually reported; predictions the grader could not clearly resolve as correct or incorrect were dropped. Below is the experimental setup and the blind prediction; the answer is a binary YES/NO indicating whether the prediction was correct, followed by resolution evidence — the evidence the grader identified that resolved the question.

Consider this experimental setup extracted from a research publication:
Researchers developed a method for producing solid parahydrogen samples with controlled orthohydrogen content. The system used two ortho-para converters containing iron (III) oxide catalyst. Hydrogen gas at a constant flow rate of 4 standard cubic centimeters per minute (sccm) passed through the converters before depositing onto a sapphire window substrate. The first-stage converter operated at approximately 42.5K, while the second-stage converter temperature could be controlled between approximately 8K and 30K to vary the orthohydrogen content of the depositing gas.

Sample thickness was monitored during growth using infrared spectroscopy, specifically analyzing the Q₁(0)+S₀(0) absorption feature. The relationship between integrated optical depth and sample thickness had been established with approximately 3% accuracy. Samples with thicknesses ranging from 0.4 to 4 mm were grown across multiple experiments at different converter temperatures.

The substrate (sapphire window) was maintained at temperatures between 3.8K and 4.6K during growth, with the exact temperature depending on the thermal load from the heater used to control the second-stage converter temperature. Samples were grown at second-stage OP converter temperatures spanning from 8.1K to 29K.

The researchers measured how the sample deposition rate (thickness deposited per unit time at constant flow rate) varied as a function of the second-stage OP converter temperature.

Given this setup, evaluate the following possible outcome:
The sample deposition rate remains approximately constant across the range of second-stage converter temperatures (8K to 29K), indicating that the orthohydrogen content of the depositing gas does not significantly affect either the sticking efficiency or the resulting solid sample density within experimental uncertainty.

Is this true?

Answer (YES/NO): NO